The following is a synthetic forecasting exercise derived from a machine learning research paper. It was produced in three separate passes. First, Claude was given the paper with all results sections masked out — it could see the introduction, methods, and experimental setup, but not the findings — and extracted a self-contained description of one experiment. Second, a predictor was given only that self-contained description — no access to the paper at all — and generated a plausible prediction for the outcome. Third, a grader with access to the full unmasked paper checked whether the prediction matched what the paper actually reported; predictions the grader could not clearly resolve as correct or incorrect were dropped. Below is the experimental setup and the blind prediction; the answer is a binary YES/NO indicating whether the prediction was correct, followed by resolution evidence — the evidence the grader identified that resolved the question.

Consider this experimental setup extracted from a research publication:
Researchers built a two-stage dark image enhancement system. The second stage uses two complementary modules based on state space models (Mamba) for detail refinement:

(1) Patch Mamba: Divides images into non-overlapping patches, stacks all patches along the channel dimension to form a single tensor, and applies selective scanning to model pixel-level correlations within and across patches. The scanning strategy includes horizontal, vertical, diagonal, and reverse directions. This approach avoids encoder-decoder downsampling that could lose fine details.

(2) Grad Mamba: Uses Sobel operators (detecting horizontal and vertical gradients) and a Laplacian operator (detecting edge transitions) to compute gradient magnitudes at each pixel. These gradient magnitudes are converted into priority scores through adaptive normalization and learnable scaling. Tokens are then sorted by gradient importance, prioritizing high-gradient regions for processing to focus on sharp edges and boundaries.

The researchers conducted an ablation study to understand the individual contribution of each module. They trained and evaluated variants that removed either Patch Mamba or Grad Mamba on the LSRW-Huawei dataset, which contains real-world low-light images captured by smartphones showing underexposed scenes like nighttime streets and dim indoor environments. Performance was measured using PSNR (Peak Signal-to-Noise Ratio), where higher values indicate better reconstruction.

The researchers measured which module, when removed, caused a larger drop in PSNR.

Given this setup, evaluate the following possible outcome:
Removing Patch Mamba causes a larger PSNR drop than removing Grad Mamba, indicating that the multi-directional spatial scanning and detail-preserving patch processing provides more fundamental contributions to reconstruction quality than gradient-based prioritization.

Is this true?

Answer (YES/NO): NO